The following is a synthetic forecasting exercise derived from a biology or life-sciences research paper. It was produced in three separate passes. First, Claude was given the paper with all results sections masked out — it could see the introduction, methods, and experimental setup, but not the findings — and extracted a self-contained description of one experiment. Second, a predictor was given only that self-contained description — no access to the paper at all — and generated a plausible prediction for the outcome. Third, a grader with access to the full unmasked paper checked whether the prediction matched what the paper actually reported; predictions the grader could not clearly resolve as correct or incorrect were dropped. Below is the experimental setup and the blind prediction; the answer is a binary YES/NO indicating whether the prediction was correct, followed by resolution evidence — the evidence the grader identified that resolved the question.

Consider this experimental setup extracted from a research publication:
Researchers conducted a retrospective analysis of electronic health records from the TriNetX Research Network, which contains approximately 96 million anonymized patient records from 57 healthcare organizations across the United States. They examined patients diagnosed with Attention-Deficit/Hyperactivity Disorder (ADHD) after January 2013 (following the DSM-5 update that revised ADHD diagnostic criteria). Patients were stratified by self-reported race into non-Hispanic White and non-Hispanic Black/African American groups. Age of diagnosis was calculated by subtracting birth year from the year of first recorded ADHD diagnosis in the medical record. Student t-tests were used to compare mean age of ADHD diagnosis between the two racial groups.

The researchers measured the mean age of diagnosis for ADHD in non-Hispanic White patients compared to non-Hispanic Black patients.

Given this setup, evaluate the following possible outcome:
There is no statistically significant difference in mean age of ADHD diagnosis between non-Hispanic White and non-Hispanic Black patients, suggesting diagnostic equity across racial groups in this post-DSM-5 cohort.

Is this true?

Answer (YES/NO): NO